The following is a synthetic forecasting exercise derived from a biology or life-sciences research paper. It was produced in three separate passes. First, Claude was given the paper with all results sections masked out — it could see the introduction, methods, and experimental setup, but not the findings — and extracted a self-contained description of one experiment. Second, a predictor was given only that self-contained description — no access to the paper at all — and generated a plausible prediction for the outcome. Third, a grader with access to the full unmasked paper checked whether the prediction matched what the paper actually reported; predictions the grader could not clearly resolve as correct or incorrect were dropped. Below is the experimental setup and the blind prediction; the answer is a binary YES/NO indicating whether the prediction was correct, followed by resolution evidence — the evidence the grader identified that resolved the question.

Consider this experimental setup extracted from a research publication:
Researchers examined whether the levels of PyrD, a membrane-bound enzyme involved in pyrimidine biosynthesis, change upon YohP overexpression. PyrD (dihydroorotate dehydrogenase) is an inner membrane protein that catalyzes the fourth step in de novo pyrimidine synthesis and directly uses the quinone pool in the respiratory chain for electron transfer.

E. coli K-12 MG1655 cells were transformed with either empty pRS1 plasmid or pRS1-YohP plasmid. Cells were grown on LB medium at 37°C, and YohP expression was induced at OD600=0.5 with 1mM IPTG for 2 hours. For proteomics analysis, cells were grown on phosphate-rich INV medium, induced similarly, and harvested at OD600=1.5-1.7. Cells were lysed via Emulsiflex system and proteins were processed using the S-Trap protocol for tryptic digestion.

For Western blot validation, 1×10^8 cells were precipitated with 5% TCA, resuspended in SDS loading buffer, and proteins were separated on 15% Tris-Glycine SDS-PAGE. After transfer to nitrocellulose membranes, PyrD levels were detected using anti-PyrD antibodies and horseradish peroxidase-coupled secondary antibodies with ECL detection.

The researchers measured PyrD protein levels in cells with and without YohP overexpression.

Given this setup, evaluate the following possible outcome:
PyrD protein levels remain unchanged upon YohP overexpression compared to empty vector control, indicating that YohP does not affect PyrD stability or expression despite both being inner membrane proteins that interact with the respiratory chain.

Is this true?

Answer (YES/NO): NO